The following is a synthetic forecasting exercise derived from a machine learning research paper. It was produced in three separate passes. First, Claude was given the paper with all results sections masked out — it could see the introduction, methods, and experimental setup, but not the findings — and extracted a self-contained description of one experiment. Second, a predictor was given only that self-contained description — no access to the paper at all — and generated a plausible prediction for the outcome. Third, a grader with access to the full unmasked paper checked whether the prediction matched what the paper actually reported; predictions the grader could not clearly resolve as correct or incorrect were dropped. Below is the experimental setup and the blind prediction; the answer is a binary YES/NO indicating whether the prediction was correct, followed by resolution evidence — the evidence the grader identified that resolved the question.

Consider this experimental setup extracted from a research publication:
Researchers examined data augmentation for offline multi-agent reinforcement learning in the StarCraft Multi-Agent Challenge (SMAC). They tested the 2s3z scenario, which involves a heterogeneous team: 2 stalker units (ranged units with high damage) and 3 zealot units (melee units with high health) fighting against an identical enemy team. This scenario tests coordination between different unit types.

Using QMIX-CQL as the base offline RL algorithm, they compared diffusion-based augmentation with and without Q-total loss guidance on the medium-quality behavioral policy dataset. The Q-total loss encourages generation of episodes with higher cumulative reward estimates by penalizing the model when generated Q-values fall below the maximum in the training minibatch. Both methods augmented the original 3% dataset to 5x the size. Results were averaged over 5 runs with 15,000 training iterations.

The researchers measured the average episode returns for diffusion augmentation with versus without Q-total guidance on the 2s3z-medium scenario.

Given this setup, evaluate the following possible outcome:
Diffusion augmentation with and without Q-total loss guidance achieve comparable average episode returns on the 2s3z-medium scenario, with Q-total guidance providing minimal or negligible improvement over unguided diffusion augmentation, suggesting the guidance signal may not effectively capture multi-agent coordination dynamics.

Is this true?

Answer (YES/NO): YES